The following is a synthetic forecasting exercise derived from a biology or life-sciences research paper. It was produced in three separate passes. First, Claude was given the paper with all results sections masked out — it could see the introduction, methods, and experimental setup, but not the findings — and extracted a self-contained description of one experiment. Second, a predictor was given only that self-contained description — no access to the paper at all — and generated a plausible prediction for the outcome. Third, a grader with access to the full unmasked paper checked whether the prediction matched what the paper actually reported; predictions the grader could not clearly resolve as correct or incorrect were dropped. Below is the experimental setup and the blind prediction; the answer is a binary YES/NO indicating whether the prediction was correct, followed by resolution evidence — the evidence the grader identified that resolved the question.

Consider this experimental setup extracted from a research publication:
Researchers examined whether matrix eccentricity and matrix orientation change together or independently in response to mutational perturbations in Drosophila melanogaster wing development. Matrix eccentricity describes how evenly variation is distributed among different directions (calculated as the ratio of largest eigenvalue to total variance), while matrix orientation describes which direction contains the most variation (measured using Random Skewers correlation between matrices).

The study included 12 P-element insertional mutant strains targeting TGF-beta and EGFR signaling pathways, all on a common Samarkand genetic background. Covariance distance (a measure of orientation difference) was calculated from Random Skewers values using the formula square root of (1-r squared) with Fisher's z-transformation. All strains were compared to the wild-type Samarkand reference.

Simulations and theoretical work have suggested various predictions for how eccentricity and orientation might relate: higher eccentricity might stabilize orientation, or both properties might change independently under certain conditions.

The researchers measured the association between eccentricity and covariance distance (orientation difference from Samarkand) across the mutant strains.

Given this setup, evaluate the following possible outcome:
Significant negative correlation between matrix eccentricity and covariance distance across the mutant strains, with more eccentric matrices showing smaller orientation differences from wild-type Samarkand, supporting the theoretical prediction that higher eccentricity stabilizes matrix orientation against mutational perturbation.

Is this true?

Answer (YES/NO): NO